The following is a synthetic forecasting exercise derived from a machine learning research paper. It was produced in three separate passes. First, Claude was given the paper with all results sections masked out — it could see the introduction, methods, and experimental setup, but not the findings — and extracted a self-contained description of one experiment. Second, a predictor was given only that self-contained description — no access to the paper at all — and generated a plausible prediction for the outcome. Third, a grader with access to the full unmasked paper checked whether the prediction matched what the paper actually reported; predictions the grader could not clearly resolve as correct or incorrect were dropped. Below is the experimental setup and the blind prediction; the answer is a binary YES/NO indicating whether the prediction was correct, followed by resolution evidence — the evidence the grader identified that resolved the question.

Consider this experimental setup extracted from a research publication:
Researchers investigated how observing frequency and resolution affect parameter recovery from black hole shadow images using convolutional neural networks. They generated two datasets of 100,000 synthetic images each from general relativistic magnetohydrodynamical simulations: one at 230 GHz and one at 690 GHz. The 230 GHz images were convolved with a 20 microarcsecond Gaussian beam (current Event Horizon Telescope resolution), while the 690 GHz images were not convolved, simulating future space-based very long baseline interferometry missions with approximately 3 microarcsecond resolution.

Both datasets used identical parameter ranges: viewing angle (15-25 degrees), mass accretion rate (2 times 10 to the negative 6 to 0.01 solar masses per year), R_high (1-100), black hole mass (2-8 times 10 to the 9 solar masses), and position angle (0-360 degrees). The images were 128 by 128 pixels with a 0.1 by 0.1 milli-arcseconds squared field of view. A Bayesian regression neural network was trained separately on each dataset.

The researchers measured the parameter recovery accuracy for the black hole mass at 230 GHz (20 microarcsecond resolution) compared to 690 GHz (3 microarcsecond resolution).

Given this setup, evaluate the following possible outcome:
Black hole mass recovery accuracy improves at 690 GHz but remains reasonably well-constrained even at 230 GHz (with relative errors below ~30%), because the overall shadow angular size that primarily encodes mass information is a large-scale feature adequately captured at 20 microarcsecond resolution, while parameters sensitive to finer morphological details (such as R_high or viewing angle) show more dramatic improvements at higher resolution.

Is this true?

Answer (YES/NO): NO